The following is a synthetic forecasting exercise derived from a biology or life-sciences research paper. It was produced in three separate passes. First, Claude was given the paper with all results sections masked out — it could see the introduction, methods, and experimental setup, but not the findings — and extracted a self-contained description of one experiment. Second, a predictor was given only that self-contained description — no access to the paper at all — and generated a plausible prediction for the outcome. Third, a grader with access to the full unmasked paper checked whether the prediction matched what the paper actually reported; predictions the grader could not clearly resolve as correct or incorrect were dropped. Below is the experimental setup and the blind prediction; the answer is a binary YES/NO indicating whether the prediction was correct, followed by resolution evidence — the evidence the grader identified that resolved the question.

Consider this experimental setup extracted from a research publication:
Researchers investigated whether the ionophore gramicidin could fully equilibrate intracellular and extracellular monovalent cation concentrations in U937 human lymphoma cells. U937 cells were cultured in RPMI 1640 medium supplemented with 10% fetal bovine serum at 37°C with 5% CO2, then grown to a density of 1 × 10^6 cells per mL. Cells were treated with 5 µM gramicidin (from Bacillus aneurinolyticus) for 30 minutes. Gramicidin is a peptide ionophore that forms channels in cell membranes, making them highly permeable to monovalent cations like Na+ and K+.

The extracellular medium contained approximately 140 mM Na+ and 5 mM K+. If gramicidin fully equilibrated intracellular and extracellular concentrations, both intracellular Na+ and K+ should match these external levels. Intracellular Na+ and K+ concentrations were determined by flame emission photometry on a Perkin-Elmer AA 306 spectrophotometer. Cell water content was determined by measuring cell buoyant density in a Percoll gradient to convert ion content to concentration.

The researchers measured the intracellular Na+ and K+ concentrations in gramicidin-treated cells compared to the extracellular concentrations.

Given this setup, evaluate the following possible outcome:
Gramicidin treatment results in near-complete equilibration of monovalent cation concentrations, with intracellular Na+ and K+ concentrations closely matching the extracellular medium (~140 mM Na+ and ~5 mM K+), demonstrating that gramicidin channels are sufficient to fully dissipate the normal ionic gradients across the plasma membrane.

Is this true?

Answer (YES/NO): NO